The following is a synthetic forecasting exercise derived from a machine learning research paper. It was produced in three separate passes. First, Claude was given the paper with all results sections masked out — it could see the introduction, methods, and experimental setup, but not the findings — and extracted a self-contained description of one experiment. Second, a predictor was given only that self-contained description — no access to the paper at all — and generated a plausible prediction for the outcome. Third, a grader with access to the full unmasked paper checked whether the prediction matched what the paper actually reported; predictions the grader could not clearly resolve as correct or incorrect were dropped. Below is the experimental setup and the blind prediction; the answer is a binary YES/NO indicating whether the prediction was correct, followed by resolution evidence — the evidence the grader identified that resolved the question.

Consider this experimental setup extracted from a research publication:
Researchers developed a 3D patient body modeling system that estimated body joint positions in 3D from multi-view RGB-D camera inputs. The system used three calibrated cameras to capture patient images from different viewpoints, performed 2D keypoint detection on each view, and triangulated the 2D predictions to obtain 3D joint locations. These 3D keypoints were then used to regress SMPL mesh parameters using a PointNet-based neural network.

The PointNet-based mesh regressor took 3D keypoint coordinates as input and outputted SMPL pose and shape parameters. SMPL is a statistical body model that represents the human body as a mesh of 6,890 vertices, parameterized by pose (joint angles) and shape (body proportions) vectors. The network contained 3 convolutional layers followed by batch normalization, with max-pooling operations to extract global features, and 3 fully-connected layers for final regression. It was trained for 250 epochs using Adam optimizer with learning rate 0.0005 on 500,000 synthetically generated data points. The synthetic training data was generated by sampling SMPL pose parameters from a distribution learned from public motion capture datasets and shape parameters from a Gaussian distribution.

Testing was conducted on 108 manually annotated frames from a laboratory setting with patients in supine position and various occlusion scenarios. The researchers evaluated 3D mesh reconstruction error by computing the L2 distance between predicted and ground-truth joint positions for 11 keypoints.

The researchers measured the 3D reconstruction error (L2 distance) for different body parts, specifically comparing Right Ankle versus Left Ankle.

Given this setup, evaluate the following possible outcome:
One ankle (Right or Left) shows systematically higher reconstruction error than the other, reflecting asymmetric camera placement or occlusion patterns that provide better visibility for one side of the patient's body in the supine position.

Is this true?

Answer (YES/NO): YES